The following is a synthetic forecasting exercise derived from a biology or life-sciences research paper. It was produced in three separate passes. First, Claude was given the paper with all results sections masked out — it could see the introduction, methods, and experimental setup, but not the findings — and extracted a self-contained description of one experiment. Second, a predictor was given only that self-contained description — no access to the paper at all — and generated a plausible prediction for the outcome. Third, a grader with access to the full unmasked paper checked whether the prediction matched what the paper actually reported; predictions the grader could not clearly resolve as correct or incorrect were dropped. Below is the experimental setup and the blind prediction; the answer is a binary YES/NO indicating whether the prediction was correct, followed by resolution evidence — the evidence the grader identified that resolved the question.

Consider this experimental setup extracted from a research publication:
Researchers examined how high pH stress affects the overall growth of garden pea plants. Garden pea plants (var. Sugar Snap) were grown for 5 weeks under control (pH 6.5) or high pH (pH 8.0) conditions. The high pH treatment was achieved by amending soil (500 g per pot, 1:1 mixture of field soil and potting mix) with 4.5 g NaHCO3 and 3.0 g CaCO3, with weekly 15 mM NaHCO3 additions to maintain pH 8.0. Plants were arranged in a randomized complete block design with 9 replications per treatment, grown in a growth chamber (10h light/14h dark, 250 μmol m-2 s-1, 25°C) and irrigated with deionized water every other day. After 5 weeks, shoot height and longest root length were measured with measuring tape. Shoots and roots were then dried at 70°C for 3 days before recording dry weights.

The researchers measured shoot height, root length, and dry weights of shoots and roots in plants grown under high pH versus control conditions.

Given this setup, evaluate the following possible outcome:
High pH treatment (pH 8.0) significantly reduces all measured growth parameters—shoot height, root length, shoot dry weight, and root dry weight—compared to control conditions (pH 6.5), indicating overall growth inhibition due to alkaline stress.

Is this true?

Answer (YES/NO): YES